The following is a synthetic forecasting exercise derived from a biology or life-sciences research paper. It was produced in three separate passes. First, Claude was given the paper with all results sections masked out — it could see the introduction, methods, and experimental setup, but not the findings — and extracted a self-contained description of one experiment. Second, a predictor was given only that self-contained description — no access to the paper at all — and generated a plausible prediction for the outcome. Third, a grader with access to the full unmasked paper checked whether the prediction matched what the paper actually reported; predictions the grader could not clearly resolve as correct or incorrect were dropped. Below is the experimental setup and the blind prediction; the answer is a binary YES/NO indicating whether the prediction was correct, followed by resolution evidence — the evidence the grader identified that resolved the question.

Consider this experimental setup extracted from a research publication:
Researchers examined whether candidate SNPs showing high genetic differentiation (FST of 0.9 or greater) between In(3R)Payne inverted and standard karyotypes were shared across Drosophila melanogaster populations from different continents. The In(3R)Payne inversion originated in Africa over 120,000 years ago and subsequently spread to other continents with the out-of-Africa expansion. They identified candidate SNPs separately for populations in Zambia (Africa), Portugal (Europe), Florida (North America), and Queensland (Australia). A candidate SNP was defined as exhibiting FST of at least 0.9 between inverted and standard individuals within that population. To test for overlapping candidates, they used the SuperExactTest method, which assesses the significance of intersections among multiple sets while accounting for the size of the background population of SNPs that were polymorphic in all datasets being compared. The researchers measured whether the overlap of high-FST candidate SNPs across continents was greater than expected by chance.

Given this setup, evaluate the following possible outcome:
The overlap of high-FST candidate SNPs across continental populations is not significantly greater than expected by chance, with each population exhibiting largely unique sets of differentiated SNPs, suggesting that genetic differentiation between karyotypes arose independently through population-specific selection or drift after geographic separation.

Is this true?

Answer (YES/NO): NO